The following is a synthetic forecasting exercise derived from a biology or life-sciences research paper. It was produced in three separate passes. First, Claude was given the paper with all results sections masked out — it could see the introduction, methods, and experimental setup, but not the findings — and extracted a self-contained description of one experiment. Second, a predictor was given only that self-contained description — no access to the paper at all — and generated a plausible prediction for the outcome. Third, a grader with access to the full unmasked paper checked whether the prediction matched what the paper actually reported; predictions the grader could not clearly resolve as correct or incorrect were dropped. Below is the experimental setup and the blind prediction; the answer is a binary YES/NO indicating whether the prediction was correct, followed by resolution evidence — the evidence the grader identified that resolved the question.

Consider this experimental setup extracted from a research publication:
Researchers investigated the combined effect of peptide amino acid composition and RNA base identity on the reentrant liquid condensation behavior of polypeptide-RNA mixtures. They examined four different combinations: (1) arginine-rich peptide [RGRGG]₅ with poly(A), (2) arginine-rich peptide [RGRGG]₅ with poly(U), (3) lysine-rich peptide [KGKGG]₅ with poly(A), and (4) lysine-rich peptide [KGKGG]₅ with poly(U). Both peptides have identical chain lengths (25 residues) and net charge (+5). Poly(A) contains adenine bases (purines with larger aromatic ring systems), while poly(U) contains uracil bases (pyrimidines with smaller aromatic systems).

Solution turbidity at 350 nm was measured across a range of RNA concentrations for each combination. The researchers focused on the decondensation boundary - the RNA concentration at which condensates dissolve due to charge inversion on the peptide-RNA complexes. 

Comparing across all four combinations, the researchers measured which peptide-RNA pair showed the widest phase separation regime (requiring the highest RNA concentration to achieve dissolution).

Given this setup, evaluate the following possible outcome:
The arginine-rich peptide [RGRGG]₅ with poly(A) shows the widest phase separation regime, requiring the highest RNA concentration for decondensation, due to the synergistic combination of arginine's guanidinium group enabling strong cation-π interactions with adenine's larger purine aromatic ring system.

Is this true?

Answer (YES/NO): YES